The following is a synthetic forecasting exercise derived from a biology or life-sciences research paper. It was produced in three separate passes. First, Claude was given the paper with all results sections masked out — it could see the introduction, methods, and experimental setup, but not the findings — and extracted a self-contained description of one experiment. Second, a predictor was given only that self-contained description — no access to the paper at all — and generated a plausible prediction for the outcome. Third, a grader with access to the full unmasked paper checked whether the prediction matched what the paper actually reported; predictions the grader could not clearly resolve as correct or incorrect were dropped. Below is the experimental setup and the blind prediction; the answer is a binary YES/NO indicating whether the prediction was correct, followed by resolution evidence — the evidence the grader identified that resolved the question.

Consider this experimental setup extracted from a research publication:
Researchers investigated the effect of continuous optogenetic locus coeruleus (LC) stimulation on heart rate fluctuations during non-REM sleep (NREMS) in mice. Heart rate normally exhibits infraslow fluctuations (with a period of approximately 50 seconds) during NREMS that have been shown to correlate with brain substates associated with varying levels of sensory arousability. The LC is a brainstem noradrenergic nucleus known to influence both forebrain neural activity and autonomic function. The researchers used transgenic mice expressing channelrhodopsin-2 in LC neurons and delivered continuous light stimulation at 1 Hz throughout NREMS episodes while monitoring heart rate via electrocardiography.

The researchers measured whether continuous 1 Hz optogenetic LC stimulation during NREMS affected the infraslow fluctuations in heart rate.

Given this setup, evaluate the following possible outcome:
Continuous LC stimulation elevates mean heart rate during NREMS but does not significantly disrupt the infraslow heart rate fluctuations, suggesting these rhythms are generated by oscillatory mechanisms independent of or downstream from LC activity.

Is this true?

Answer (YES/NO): NO